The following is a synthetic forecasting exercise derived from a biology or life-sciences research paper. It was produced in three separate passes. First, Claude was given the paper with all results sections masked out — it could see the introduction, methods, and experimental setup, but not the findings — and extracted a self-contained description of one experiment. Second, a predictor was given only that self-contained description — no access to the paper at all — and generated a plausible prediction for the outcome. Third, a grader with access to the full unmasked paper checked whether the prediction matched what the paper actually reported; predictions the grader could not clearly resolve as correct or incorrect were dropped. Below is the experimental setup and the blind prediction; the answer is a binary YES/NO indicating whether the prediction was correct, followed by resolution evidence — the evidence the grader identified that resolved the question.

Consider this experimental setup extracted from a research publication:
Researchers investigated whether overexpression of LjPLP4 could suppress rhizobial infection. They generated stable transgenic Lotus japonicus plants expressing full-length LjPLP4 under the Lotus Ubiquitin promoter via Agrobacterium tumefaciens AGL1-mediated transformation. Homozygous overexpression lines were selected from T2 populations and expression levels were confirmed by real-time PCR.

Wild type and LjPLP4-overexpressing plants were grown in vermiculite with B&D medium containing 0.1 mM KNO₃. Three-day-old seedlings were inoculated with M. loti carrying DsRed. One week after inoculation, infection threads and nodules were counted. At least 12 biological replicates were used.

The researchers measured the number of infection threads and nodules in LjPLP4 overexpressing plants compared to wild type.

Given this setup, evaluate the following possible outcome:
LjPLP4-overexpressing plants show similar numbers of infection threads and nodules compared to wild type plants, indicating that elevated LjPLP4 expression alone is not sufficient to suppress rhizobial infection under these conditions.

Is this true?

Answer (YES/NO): NO